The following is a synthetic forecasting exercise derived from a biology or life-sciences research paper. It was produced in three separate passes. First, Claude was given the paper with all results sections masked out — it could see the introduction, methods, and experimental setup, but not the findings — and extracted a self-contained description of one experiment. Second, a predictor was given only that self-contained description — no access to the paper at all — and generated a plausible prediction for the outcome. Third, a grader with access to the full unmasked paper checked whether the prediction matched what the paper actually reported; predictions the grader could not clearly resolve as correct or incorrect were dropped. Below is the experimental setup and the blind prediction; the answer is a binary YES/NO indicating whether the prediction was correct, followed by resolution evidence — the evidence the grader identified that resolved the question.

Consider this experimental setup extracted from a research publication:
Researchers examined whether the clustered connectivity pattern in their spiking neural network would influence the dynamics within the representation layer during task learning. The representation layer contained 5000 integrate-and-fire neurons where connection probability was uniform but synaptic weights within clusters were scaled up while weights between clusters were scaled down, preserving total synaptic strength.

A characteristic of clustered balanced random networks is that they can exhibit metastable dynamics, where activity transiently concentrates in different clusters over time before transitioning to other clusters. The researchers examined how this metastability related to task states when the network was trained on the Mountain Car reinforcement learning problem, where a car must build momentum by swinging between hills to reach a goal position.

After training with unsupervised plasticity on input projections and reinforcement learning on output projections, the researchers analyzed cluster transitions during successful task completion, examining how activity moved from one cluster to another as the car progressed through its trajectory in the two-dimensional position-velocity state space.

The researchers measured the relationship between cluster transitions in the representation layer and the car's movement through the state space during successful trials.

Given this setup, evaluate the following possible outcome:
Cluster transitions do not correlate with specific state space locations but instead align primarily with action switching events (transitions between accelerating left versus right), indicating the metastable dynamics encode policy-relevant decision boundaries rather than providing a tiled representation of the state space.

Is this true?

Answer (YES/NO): NO